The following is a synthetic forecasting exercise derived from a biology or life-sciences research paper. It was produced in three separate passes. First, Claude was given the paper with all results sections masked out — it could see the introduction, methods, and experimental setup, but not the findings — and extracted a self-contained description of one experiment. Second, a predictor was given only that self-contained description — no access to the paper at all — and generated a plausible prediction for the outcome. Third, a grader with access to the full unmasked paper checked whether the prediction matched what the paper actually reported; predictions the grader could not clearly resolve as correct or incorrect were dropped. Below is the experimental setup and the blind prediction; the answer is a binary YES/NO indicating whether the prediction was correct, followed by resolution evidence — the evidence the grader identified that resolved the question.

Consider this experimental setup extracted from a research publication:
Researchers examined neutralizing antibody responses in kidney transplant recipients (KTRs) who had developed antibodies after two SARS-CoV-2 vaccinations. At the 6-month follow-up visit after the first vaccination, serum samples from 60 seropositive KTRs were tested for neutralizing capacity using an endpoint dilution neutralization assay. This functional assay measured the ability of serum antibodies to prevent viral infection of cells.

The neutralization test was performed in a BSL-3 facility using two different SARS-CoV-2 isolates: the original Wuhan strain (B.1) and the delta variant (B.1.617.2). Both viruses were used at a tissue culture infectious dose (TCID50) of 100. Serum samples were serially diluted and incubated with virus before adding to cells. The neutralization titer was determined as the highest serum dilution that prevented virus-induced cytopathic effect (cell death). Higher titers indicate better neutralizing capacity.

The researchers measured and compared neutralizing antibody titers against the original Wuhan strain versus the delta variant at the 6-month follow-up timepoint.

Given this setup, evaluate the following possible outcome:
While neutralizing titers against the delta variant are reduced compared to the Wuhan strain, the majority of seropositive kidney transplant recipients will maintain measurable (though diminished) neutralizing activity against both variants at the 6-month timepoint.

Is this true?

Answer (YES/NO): NO